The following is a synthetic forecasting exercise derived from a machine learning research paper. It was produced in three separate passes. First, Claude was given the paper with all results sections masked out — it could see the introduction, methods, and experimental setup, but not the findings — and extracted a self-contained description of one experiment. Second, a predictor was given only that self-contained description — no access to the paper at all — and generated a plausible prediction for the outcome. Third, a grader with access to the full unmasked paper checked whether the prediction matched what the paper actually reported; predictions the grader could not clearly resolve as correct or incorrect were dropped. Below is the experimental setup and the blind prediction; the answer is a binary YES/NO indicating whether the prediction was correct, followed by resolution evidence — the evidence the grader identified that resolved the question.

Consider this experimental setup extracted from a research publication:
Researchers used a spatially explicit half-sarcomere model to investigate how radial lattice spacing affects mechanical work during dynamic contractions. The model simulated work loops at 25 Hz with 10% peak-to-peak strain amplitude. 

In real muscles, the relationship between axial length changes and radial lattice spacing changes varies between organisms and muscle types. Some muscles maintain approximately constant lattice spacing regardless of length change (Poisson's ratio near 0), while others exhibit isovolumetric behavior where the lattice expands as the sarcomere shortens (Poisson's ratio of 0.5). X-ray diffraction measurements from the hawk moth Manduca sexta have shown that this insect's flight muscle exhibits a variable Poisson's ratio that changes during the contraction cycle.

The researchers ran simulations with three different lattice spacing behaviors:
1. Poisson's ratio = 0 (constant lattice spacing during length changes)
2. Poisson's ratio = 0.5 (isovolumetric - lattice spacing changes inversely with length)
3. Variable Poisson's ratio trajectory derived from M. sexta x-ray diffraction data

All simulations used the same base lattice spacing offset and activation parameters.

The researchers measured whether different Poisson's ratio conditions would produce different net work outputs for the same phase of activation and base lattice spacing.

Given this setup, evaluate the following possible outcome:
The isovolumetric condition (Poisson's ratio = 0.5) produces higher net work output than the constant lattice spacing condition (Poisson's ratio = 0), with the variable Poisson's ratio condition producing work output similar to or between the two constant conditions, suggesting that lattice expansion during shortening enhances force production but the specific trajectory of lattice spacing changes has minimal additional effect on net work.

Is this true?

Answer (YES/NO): NO